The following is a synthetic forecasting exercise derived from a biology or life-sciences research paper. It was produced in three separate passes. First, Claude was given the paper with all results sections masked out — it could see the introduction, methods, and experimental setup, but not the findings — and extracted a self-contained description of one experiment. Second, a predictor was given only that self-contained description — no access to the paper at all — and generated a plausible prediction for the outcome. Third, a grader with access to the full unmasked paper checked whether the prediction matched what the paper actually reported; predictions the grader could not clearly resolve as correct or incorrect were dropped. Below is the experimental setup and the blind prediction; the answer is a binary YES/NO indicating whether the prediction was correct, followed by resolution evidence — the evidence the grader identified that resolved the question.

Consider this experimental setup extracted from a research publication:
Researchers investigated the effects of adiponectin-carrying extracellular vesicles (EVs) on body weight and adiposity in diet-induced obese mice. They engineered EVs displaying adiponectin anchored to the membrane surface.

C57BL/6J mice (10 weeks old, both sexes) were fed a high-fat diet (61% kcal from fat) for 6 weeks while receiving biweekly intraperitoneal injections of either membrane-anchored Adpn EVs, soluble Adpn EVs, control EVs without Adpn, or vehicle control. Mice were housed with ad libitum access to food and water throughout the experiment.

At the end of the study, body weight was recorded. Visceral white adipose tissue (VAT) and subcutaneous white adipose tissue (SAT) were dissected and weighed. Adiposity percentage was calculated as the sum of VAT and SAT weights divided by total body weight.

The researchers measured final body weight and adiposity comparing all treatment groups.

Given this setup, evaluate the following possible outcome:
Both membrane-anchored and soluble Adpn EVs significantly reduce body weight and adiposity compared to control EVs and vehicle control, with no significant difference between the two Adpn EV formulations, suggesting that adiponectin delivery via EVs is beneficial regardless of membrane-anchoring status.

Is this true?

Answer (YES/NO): NO